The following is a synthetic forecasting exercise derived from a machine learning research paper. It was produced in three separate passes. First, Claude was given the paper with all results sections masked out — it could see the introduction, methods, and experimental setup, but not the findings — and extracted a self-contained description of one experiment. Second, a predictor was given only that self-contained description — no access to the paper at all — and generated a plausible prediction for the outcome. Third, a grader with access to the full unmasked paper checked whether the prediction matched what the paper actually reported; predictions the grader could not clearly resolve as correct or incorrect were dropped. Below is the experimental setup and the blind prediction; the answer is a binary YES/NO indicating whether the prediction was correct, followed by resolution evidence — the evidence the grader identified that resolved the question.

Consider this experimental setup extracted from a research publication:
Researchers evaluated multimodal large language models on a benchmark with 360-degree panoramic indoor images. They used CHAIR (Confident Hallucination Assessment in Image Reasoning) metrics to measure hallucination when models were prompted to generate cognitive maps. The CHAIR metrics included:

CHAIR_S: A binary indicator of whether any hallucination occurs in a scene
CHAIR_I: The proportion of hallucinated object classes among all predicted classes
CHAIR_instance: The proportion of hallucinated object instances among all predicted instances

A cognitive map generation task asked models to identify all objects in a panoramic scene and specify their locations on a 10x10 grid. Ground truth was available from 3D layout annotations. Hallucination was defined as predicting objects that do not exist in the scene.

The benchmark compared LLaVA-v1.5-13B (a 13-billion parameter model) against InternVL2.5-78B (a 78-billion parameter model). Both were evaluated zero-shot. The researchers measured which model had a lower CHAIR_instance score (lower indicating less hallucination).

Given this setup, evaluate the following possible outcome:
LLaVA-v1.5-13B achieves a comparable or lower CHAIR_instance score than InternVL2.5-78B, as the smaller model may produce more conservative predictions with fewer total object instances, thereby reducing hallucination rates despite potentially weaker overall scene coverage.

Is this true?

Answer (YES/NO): NO